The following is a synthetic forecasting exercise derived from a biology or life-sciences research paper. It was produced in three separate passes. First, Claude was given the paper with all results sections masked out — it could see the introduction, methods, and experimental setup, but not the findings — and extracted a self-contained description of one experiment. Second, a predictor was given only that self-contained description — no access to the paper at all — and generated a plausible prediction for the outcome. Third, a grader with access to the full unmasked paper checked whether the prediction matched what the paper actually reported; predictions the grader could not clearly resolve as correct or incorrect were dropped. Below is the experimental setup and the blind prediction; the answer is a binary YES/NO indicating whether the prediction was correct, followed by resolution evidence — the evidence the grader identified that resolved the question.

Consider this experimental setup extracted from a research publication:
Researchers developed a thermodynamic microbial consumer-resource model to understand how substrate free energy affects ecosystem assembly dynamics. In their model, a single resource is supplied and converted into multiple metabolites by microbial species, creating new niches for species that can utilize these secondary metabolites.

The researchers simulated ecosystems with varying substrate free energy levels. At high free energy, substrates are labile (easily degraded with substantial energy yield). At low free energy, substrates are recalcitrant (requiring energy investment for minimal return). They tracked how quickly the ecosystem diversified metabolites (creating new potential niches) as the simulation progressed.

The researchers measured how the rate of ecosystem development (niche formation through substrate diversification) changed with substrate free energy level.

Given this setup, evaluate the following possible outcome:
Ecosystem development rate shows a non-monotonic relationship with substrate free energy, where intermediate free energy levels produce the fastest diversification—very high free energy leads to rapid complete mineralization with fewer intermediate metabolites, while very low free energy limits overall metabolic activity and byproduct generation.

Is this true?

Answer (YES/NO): NO